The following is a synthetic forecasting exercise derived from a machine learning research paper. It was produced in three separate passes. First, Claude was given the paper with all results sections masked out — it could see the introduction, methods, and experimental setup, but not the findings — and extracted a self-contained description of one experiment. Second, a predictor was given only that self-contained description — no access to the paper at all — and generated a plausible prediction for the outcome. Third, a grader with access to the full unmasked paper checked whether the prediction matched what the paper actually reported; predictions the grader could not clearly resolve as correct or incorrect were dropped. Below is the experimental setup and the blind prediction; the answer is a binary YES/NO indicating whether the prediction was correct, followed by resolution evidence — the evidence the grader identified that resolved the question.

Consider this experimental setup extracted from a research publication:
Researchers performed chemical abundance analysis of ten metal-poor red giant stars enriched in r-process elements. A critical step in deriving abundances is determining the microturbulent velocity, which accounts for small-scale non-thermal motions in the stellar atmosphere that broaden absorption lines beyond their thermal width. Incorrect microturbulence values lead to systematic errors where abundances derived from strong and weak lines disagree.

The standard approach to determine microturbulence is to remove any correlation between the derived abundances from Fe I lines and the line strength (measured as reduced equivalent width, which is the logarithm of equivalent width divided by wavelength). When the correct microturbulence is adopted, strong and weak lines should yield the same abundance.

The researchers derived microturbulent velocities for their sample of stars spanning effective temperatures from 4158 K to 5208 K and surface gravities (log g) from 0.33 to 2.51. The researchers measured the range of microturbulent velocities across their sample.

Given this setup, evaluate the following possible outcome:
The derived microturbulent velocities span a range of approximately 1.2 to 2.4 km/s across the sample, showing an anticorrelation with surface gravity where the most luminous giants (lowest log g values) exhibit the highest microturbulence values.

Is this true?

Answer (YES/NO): NO